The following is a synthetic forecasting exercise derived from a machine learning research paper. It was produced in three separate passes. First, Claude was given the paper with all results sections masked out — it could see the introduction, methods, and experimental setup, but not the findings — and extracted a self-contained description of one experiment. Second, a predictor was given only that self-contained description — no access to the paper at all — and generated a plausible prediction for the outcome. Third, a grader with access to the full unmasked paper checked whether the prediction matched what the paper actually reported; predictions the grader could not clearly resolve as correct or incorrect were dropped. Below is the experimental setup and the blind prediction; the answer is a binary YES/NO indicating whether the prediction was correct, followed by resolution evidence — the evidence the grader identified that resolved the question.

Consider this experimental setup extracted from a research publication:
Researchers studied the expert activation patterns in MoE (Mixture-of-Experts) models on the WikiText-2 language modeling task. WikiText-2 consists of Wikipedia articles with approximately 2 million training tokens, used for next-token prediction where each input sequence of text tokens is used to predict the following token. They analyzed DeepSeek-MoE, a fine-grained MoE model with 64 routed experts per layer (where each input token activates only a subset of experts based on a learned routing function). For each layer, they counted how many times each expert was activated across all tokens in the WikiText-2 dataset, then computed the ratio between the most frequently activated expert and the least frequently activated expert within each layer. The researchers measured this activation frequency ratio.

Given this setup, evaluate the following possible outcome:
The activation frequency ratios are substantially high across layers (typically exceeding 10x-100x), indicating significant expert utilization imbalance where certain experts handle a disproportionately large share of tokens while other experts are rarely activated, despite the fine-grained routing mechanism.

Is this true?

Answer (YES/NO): YES